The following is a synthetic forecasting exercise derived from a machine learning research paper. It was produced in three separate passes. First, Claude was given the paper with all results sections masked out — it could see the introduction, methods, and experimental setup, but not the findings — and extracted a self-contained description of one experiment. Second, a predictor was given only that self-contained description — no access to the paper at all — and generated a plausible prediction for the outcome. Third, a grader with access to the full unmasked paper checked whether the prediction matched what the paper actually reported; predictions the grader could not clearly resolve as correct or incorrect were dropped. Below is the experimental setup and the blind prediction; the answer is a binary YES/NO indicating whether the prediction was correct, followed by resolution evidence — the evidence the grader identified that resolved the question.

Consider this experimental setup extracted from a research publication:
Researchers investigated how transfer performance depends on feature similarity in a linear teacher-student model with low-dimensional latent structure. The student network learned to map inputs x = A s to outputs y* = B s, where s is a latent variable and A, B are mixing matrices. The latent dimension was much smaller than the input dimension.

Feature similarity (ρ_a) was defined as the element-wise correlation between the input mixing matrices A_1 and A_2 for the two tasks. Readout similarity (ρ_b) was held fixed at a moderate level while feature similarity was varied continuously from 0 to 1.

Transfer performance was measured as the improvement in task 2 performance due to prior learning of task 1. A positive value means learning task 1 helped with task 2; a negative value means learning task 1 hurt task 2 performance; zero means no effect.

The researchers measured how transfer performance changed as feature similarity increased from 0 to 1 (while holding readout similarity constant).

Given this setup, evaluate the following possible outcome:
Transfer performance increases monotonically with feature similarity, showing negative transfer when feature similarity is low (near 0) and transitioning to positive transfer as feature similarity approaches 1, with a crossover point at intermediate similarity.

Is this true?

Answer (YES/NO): NO